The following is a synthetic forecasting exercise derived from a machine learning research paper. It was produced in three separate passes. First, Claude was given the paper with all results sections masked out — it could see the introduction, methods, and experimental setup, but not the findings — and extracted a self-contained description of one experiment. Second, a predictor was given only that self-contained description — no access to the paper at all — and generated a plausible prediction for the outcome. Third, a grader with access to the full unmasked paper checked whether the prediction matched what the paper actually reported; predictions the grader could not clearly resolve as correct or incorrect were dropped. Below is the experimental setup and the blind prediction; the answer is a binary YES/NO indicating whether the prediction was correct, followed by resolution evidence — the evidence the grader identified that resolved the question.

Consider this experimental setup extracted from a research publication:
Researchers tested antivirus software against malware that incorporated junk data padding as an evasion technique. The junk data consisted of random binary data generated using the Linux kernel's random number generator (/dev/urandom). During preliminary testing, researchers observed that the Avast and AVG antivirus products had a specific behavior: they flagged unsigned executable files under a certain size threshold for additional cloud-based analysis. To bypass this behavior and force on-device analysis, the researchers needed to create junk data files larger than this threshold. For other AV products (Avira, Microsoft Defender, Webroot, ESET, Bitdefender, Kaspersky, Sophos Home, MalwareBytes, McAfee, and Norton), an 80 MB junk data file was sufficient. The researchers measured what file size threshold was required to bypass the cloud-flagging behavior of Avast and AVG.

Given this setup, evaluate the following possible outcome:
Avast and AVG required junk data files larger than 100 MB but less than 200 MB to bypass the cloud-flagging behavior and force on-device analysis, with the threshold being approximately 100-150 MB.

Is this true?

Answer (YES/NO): NO